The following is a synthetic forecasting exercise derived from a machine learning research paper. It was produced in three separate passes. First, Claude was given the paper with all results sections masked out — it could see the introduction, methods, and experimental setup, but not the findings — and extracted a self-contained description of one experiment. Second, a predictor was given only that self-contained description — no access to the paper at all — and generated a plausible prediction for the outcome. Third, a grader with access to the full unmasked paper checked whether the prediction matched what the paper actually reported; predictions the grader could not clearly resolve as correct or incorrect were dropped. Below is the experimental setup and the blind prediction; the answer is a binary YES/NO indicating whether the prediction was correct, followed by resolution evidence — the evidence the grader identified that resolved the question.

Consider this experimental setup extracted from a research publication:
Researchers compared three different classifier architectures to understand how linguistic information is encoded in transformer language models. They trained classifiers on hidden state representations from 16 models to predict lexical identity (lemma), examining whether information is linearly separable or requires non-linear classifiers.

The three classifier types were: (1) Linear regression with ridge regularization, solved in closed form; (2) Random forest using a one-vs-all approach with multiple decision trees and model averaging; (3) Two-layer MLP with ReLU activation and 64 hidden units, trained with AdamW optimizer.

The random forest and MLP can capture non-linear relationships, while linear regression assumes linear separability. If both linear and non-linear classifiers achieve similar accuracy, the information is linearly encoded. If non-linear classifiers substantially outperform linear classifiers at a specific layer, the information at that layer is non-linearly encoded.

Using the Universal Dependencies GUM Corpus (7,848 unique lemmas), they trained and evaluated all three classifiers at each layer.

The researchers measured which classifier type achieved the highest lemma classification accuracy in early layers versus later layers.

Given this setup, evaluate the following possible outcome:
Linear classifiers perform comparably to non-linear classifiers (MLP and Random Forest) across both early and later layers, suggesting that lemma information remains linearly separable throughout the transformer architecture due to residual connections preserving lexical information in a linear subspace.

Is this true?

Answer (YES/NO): NO